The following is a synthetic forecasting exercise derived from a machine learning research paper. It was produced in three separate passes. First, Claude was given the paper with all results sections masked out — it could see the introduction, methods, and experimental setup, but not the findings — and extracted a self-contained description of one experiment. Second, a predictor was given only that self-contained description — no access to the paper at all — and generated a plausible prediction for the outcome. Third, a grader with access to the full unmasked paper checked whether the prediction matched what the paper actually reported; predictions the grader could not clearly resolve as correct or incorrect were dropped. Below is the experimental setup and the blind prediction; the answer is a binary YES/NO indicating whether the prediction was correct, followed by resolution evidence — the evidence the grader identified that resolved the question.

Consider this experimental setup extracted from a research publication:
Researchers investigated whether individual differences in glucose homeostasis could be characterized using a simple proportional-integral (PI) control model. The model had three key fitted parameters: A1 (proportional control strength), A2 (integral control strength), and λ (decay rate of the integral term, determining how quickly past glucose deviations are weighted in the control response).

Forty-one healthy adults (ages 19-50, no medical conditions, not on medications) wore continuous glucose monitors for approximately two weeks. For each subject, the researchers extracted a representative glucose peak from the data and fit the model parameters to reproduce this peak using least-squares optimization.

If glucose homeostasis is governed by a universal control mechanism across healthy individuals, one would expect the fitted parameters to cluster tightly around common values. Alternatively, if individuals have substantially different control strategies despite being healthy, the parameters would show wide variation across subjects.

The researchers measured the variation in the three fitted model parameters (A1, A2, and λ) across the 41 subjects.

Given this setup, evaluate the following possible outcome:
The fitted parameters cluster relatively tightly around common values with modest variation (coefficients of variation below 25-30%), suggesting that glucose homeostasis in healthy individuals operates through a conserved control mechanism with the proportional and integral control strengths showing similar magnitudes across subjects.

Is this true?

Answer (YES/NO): NO